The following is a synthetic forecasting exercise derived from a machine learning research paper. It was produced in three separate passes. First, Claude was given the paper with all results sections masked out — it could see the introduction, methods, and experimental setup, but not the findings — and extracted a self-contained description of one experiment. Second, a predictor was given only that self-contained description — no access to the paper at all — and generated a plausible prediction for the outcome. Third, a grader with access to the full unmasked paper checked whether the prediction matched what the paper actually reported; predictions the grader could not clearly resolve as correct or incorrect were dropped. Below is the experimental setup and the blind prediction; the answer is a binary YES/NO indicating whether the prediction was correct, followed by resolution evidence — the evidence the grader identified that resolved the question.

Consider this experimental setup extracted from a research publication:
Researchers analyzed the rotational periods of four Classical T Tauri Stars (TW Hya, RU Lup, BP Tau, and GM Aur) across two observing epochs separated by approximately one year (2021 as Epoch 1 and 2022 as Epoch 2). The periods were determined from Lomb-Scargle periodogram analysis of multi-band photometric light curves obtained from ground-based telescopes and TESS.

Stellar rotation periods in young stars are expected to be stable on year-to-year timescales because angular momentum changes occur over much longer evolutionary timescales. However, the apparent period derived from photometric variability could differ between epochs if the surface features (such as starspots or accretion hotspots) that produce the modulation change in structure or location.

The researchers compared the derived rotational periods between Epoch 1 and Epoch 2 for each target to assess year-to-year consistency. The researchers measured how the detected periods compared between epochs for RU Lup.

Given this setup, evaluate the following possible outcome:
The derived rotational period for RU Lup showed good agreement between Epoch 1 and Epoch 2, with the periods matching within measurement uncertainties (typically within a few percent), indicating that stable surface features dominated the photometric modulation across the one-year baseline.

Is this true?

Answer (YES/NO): NO